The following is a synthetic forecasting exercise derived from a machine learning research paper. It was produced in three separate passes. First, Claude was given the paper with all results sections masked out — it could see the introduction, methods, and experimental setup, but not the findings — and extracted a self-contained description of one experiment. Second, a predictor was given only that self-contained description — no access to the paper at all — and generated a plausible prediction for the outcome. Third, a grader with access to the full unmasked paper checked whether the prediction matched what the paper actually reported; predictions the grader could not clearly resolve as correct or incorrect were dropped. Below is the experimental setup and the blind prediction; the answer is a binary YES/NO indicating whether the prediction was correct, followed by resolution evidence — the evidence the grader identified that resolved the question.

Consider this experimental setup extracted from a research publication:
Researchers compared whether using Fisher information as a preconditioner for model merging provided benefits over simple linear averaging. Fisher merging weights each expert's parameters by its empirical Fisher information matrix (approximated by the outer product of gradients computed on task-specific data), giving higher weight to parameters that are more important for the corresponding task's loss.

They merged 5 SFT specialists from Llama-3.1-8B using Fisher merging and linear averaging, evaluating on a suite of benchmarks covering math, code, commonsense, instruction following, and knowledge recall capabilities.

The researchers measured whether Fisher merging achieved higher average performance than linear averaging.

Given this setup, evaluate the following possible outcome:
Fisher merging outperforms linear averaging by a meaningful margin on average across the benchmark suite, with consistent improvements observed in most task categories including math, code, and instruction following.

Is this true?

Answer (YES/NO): NO